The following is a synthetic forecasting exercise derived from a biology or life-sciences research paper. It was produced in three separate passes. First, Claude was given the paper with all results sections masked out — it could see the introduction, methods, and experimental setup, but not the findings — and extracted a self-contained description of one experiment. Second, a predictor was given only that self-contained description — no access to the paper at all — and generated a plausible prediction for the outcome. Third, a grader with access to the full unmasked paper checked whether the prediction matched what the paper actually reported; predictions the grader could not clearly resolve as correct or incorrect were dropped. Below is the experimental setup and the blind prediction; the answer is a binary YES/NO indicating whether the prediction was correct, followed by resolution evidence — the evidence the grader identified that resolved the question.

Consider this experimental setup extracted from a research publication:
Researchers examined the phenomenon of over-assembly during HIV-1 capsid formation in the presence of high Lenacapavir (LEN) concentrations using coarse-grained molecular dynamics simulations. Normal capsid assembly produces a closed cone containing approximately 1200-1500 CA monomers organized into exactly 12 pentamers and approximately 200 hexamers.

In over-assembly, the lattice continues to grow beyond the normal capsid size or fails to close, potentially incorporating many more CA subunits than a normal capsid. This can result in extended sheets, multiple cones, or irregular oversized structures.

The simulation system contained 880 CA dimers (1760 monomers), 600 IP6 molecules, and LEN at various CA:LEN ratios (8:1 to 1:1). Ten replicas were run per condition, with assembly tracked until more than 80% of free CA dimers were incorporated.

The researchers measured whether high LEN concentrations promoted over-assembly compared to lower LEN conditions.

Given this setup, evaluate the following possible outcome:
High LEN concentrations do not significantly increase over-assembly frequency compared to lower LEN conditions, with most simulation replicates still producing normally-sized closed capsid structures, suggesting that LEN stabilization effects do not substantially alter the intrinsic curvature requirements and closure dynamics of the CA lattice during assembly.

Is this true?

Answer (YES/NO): NO